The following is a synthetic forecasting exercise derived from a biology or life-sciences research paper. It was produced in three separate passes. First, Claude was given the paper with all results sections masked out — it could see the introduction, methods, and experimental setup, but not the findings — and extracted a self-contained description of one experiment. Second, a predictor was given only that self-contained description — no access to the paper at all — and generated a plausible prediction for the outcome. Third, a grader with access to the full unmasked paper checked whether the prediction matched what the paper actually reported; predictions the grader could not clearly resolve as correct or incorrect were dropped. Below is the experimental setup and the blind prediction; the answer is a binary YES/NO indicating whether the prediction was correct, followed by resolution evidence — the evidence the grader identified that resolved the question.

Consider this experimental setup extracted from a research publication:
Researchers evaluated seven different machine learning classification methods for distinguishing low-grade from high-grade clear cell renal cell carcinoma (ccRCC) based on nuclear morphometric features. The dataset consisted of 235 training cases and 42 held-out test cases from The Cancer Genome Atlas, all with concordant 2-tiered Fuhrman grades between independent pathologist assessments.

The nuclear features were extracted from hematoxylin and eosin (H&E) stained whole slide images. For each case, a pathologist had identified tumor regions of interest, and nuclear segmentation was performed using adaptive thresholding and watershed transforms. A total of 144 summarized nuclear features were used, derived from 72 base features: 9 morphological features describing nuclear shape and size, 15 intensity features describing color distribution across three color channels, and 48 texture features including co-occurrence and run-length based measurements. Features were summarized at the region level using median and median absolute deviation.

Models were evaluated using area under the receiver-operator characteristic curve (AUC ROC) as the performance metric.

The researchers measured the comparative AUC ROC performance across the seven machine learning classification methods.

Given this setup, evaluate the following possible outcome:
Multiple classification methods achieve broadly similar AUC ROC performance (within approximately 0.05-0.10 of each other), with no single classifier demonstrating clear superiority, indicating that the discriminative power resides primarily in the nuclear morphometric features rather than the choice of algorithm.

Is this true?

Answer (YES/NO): YES